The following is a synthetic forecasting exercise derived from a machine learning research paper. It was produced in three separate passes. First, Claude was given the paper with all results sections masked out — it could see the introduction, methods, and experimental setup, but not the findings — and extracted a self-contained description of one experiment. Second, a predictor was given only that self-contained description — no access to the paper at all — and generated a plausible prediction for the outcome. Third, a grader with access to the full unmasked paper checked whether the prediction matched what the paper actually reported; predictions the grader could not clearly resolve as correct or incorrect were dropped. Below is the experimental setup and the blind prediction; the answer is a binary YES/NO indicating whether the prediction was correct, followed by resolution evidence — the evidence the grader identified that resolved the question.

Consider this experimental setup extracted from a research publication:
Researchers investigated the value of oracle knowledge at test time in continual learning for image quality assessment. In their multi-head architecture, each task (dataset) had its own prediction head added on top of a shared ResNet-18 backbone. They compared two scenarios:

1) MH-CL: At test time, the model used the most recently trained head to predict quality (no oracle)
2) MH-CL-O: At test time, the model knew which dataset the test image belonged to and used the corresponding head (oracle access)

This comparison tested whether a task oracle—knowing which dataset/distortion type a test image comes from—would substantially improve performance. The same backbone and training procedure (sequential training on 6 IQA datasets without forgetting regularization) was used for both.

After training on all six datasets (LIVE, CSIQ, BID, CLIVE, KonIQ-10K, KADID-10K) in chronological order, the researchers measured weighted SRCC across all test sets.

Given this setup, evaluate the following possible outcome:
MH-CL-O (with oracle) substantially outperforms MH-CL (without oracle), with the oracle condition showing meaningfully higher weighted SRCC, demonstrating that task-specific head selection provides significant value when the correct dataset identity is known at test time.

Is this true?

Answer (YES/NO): NO